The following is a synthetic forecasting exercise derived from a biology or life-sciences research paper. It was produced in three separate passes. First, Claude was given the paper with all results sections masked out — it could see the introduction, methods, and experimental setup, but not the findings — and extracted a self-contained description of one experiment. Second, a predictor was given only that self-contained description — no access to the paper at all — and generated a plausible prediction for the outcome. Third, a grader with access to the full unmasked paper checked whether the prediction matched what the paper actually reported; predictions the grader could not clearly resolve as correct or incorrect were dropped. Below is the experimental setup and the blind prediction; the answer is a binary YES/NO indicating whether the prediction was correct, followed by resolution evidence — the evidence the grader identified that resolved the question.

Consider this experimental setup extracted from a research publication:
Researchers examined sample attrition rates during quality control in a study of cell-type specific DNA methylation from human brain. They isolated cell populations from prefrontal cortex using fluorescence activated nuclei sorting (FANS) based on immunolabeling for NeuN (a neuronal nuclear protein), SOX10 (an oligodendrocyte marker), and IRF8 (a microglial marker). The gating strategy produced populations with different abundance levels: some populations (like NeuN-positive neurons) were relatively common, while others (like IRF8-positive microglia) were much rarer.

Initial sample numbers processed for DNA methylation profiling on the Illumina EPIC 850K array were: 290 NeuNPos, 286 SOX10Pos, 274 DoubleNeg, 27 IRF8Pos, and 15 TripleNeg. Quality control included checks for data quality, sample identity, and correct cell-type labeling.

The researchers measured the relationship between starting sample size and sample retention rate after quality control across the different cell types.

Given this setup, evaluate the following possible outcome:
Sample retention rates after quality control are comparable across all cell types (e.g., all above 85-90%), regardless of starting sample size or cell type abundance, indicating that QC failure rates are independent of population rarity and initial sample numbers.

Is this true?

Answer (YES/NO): NO